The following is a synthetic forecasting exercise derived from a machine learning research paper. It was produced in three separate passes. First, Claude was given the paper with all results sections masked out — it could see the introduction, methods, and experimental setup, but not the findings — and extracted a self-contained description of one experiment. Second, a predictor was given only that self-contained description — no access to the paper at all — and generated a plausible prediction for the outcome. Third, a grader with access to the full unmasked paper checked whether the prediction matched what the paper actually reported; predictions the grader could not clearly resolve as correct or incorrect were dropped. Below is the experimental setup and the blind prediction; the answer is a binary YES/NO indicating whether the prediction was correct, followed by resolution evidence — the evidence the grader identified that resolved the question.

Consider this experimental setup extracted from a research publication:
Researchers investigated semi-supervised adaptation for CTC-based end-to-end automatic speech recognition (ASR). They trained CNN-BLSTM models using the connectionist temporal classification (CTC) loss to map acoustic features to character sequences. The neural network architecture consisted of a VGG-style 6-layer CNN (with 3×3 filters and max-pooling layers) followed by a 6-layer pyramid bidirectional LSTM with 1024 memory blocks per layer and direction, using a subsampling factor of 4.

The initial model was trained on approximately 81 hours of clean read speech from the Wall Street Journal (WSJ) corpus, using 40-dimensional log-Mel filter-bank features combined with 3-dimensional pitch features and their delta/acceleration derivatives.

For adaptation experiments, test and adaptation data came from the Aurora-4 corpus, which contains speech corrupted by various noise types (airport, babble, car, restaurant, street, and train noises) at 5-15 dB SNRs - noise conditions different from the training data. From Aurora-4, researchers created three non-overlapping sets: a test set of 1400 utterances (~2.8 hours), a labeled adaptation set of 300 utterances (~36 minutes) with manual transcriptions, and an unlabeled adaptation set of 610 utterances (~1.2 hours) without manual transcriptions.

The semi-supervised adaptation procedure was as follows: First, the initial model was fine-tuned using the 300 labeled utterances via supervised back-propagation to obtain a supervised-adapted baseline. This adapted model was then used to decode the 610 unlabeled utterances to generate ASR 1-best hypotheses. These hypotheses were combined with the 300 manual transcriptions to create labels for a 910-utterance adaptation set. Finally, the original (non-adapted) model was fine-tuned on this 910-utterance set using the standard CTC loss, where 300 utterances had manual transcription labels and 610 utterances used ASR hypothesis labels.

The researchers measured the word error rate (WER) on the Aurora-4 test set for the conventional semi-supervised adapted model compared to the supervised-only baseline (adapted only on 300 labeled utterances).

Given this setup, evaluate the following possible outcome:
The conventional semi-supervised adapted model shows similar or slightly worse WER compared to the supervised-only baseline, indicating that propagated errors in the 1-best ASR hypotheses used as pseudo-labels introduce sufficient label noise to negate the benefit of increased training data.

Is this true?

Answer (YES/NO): YES